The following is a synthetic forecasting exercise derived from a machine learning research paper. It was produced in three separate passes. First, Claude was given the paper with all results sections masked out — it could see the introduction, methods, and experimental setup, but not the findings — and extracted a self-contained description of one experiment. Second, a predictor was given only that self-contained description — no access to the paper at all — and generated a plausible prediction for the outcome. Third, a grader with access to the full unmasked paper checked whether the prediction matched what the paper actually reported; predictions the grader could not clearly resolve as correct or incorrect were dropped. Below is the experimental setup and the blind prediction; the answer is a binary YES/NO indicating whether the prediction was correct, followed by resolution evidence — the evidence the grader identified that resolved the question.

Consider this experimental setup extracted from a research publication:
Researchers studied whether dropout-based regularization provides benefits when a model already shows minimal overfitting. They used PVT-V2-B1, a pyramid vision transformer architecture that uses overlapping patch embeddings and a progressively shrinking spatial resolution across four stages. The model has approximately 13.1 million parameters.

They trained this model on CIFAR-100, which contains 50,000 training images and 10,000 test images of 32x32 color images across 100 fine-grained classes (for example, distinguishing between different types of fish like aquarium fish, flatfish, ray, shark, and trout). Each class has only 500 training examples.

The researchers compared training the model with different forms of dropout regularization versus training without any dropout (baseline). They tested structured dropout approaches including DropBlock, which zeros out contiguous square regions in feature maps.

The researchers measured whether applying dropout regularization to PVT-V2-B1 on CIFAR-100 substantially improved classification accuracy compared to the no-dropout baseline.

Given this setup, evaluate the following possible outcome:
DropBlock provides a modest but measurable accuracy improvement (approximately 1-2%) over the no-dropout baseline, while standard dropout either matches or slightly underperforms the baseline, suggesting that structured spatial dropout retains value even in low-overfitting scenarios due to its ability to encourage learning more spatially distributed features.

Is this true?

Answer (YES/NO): NO